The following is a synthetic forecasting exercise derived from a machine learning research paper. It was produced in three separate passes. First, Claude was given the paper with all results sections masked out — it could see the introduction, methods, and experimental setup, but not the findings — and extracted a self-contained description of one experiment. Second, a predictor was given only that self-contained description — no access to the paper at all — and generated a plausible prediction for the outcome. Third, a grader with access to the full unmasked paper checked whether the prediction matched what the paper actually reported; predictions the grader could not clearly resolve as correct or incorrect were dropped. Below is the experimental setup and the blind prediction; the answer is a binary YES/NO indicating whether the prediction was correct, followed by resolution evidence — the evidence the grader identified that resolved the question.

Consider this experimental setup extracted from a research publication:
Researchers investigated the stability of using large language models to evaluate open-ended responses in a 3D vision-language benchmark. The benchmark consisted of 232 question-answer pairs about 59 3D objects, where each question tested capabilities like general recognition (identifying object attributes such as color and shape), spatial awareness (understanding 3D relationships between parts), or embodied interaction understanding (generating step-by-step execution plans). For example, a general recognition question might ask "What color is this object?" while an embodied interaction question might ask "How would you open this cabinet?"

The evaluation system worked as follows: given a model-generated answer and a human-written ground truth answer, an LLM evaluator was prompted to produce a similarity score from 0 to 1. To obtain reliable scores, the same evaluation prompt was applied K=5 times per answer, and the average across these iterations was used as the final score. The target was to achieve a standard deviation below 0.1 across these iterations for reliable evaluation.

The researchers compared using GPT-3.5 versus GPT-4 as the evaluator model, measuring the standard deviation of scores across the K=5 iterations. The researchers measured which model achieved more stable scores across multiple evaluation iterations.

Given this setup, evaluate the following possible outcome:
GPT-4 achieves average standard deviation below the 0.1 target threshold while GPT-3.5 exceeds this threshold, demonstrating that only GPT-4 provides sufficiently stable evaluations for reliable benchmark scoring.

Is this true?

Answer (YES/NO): YES